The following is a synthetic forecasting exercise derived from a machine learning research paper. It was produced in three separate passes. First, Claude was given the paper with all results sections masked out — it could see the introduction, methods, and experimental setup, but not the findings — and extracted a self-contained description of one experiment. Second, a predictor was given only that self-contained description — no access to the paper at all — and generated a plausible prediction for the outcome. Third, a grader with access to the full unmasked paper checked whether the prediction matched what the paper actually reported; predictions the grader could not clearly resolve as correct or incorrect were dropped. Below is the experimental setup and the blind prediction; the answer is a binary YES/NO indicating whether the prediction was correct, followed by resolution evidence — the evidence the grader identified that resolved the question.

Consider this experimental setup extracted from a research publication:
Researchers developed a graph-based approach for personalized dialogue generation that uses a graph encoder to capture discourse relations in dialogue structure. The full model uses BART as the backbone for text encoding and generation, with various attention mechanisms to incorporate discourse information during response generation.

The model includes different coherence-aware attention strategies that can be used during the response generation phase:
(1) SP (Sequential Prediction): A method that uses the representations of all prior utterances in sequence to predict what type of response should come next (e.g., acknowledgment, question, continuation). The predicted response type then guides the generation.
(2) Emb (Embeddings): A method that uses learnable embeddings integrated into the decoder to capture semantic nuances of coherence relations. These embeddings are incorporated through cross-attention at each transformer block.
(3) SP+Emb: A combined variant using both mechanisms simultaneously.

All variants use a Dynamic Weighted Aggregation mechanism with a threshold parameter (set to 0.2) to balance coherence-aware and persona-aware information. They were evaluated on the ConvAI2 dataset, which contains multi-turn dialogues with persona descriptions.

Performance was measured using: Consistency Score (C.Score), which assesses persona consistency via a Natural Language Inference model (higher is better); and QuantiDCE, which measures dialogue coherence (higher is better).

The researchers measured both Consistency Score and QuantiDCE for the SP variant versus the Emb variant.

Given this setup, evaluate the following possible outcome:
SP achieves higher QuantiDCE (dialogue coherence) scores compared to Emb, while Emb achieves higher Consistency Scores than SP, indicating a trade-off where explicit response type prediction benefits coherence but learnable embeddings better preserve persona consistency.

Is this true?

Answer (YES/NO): NO